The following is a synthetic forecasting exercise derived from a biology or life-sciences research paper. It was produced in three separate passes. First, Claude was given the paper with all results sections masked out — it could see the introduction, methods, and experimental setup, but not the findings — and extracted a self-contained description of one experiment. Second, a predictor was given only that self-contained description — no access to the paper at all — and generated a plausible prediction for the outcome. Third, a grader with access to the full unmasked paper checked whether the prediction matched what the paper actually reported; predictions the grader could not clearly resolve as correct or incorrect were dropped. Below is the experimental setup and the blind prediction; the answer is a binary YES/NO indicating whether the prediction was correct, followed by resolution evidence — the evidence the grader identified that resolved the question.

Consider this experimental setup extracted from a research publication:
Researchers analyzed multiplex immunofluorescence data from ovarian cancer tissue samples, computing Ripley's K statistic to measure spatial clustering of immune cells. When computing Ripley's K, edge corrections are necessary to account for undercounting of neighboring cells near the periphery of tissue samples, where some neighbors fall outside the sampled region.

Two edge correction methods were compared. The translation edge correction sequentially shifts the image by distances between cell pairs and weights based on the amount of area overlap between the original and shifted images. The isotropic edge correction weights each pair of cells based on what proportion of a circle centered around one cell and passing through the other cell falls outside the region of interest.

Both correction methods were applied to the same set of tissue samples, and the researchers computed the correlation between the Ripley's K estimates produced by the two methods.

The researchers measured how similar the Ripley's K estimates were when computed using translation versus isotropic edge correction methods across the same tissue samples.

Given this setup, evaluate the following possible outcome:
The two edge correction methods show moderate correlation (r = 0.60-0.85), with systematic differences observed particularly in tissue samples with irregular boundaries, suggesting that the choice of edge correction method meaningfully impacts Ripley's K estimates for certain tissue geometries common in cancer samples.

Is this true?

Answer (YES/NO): NO